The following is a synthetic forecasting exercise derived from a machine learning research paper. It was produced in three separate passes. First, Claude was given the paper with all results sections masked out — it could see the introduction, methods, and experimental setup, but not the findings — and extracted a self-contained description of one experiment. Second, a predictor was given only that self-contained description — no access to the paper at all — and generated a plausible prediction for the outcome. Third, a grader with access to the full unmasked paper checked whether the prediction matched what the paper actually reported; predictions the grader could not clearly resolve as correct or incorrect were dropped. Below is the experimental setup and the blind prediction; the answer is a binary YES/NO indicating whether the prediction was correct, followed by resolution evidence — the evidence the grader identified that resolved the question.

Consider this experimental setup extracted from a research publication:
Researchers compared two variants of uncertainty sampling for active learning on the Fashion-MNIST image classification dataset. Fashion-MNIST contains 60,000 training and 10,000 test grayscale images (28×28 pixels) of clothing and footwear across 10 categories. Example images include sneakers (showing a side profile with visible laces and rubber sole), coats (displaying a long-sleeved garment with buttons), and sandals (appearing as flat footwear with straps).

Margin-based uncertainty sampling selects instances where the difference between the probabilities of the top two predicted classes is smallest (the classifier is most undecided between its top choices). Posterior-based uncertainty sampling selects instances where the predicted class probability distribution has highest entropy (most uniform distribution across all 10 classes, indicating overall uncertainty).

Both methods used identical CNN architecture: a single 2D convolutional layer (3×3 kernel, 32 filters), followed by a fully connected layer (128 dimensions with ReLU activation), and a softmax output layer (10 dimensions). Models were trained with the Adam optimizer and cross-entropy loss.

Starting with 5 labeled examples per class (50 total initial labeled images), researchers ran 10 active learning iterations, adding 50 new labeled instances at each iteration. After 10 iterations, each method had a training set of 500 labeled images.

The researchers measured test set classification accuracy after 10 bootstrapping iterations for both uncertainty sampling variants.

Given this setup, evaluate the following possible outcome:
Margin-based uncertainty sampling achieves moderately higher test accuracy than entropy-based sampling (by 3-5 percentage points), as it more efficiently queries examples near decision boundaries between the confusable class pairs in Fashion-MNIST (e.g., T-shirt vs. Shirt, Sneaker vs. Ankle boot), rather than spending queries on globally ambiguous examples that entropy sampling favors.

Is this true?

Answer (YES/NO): YES